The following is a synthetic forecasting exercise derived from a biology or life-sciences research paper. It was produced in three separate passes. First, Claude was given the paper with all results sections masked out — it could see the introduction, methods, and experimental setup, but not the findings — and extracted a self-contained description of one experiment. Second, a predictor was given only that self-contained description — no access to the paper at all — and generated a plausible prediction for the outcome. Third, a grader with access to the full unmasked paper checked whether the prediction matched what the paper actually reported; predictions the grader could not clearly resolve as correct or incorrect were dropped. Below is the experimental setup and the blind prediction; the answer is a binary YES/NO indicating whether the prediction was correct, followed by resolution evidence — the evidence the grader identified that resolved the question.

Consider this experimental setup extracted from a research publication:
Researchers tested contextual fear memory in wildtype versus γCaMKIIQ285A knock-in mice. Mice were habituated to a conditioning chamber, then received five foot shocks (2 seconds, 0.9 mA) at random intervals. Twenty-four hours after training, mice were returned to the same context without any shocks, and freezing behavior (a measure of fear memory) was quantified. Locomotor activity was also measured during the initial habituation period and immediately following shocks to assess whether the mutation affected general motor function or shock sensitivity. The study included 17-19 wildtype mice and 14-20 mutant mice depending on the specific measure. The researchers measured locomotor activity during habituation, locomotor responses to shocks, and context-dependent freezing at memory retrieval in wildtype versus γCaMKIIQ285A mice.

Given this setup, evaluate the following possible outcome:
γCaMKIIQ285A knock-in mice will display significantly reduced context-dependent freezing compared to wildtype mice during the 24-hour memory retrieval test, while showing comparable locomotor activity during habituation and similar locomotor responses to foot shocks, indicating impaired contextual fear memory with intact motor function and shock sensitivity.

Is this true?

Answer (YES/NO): YES